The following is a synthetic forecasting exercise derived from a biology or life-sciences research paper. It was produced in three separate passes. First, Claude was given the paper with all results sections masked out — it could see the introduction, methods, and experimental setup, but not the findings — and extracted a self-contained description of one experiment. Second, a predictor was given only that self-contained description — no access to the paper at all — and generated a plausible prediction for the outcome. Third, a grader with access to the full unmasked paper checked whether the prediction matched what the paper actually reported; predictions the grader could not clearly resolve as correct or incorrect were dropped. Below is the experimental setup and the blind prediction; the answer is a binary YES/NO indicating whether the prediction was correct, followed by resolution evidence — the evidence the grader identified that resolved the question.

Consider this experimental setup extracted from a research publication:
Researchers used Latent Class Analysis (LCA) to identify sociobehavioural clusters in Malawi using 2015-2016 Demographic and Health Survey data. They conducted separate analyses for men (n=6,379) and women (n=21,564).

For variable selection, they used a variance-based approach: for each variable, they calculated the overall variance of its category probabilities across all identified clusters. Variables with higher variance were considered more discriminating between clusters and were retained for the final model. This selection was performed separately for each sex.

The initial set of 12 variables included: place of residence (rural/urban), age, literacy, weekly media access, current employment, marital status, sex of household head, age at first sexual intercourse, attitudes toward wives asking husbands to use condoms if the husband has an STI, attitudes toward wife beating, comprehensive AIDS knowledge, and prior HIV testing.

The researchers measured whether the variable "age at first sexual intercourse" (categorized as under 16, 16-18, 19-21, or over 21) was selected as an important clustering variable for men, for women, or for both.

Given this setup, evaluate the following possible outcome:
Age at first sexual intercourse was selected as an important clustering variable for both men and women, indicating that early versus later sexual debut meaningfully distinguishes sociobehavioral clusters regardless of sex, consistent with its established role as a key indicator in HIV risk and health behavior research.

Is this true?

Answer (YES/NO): NO